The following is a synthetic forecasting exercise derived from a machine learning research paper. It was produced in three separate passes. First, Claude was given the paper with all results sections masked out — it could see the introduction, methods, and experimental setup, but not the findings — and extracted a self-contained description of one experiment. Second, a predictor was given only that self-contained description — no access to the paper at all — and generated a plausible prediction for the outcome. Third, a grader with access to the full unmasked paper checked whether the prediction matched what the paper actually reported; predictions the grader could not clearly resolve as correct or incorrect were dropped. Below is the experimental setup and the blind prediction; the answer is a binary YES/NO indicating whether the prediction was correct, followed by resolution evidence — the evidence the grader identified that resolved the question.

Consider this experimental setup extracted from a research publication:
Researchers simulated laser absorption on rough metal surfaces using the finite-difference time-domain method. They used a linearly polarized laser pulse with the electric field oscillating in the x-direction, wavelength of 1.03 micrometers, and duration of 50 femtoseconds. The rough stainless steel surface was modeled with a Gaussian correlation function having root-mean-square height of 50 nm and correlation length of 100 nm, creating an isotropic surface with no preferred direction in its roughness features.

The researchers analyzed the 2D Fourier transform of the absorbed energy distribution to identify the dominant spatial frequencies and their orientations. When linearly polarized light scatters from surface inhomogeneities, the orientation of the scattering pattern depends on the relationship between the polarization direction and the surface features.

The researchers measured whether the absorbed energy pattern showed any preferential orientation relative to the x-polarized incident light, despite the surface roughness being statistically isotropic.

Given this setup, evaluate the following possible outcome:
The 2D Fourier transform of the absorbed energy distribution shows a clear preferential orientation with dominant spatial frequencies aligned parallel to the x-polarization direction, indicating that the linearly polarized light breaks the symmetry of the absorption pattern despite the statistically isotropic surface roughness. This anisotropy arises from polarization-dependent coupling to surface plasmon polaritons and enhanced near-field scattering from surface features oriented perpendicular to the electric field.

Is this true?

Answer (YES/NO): NO